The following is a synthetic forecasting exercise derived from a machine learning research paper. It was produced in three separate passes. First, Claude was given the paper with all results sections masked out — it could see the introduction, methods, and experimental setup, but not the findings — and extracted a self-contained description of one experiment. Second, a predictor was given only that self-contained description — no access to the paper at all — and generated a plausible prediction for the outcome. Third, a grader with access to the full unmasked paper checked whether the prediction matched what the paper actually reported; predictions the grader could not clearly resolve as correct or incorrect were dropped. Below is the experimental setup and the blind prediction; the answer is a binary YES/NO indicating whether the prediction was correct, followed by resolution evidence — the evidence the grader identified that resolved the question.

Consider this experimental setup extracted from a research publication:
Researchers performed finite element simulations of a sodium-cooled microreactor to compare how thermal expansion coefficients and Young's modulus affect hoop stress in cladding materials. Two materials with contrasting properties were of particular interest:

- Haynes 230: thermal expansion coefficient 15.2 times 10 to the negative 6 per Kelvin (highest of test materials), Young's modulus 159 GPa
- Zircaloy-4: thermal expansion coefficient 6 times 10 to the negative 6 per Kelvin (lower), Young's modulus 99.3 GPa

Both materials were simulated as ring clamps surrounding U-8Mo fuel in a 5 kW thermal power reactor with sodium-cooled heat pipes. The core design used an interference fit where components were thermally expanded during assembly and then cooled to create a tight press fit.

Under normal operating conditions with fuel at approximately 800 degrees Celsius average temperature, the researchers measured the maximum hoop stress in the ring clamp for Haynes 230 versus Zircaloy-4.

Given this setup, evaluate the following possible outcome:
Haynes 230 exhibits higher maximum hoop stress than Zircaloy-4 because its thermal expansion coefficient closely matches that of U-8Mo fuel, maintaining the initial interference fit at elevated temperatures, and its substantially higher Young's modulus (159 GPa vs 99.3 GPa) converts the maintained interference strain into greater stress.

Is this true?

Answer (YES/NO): NO